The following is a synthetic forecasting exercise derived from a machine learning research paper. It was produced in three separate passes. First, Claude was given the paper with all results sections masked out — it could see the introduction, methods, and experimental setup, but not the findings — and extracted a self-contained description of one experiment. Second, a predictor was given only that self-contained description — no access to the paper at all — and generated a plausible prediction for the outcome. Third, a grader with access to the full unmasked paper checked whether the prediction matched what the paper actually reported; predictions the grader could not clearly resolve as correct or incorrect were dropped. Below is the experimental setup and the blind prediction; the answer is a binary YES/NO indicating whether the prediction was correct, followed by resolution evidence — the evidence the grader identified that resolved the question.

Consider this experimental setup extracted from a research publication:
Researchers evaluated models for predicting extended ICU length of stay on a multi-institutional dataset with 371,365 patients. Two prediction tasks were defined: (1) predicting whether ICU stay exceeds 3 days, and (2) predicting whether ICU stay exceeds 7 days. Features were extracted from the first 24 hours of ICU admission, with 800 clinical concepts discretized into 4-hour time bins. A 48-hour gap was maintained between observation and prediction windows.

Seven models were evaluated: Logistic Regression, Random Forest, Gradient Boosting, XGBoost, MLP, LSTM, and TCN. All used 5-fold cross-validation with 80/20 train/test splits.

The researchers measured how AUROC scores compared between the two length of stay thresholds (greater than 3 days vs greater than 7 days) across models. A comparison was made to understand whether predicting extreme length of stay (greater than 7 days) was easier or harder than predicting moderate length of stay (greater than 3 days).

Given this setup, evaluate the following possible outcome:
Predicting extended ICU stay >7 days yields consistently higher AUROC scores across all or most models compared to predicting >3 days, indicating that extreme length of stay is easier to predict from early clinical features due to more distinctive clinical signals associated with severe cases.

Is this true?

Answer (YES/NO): YES